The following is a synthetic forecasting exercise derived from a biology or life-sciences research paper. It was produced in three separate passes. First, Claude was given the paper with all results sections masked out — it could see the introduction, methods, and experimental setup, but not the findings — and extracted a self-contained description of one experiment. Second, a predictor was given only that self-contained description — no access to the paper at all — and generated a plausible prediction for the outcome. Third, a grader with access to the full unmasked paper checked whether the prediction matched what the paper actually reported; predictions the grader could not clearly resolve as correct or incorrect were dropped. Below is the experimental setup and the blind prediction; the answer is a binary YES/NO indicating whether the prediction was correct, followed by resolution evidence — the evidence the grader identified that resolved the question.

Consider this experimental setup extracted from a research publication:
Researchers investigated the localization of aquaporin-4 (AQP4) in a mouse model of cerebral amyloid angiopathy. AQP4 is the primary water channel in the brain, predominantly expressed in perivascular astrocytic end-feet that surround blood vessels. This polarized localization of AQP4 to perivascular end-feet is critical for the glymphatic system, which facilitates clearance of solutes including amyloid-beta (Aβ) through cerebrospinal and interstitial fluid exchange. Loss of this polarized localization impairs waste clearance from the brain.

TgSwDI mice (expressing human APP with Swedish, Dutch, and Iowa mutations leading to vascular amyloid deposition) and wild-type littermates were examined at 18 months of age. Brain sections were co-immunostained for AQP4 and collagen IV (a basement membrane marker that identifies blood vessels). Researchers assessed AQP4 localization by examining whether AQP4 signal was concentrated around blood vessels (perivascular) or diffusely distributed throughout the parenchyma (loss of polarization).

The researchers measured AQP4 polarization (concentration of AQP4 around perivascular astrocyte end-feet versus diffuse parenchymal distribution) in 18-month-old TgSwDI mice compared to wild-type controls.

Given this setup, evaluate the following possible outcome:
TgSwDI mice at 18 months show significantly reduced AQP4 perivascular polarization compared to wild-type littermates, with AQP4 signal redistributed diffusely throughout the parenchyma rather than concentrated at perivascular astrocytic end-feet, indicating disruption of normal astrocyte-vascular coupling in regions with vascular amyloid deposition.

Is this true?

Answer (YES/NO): YES